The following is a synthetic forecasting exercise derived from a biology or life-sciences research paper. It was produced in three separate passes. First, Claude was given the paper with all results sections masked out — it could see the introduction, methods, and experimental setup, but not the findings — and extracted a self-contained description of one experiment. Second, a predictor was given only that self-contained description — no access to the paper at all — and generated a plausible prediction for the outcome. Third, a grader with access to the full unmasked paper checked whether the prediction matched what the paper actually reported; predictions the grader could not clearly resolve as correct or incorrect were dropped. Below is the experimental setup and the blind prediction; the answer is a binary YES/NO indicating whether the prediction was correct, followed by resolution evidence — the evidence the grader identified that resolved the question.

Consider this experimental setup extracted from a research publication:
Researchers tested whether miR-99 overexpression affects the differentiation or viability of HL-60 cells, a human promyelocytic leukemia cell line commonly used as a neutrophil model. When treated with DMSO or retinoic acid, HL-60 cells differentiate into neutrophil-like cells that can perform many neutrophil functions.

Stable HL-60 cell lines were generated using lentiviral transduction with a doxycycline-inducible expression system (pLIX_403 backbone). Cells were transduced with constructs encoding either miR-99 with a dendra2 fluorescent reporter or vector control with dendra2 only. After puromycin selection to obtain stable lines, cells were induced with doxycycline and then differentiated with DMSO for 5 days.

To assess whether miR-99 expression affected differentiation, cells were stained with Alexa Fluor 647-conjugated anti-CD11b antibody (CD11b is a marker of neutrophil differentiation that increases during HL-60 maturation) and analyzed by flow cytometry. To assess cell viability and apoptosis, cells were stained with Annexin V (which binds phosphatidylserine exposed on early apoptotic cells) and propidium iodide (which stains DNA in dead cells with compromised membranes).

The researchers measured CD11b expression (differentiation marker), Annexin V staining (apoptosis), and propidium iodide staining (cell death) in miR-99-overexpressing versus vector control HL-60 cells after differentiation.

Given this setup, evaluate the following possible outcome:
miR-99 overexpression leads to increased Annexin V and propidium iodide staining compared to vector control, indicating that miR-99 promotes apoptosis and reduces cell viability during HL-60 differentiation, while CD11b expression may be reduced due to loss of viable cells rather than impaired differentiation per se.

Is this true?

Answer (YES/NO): NO